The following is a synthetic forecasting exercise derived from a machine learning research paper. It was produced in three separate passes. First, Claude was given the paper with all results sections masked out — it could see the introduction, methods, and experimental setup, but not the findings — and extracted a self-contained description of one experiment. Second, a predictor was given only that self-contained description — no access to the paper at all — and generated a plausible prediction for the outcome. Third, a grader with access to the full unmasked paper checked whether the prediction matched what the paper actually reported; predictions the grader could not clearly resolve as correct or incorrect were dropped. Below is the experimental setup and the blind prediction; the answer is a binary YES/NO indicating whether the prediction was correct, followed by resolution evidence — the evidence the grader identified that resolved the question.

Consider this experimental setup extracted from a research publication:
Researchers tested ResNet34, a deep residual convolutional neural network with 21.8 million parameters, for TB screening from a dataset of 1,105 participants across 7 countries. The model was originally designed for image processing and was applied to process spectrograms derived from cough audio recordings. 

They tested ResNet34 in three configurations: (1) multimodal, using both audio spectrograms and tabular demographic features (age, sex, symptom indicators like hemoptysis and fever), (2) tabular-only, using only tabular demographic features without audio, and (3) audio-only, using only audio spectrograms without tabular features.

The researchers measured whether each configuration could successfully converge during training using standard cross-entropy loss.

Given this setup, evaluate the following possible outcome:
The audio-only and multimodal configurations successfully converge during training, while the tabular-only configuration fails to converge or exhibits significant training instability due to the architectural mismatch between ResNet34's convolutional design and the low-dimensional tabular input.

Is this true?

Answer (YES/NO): YES